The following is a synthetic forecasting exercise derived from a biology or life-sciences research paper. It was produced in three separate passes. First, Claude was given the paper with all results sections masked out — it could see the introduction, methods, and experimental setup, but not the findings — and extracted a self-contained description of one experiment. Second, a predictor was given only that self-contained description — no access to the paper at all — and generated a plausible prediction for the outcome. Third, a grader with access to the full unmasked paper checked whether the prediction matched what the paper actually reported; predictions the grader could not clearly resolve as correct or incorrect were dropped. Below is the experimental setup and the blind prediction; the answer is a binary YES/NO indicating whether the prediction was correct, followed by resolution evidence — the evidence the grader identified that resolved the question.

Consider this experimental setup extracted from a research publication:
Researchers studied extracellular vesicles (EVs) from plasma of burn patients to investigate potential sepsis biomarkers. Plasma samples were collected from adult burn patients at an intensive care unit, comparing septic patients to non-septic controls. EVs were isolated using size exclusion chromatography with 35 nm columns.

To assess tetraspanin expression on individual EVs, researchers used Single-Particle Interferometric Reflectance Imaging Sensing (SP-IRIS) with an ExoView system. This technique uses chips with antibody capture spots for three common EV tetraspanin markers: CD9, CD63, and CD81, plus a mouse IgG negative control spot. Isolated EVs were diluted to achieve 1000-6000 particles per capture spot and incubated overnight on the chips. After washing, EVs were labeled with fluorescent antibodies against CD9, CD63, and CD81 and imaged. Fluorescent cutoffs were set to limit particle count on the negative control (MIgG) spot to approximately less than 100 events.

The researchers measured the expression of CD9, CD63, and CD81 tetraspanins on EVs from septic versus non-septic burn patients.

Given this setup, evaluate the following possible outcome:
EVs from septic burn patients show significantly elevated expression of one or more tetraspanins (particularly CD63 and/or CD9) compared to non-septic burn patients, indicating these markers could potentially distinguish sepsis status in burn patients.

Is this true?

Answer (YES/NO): NO